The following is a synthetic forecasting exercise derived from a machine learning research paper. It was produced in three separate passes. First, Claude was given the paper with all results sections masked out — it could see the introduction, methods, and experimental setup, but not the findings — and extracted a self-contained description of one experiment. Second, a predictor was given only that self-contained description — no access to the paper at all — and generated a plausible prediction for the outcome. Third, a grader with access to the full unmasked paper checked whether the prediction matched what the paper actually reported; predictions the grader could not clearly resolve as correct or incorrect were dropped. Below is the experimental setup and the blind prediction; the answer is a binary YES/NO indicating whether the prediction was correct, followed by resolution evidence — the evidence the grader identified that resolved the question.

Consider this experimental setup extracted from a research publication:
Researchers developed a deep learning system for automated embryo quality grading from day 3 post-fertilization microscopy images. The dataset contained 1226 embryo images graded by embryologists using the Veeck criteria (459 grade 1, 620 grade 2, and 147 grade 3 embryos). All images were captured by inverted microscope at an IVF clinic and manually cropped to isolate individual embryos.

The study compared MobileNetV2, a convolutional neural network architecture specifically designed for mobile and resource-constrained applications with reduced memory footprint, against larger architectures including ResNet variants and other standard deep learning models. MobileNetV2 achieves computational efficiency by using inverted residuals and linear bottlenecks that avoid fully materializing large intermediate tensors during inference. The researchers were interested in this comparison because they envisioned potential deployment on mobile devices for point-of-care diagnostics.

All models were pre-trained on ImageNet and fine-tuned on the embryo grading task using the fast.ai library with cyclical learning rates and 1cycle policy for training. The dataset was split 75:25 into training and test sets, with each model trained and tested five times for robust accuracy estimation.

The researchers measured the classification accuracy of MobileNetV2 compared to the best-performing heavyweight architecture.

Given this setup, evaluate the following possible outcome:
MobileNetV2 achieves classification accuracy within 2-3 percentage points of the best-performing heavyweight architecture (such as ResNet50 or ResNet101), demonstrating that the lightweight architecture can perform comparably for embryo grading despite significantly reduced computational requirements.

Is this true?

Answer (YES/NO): YES